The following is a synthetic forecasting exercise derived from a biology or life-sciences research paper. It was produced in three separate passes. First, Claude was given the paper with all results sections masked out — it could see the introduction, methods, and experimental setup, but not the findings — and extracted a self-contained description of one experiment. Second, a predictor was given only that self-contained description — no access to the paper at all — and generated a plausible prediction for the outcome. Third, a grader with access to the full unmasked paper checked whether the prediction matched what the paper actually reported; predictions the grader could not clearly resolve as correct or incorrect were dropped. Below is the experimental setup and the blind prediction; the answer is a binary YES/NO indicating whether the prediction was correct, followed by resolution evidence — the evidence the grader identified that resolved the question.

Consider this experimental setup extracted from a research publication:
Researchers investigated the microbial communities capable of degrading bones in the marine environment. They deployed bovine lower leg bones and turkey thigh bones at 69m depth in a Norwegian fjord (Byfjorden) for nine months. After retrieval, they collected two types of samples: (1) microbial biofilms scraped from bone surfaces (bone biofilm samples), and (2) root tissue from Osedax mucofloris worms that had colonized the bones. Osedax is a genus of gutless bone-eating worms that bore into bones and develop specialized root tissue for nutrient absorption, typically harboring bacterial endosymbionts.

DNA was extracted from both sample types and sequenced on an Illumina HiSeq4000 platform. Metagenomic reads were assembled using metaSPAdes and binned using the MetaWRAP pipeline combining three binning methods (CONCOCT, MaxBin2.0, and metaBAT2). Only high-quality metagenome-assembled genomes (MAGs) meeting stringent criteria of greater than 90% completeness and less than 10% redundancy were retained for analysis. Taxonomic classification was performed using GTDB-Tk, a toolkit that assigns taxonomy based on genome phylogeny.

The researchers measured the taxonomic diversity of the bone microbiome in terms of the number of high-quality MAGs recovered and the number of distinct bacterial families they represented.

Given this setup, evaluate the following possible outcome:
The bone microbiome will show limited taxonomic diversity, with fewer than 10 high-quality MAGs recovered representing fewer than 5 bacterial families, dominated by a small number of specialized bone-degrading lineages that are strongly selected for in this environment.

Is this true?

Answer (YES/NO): NO